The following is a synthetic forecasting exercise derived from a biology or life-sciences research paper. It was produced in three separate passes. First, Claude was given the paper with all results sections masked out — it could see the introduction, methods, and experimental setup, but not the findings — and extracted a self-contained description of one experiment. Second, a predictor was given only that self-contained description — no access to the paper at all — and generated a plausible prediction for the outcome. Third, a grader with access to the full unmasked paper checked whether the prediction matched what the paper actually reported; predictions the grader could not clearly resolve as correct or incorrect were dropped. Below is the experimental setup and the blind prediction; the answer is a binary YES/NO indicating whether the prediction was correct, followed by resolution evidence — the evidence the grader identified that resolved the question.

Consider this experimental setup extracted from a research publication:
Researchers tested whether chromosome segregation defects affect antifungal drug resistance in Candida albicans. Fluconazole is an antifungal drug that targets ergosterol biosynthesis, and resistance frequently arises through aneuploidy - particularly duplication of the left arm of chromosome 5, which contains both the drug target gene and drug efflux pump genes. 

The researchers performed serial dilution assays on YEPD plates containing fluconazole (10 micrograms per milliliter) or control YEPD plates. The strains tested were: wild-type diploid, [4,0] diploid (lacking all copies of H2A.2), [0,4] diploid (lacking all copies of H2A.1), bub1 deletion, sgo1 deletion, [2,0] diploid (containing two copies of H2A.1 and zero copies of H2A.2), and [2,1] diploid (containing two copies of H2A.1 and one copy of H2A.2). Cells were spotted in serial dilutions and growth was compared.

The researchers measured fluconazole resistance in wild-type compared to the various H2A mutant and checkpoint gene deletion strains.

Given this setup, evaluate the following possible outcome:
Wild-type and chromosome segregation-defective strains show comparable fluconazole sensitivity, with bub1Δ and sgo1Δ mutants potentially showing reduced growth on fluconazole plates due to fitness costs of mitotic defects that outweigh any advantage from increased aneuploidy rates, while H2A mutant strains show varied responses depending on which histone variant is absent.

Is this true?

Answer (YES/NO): NO